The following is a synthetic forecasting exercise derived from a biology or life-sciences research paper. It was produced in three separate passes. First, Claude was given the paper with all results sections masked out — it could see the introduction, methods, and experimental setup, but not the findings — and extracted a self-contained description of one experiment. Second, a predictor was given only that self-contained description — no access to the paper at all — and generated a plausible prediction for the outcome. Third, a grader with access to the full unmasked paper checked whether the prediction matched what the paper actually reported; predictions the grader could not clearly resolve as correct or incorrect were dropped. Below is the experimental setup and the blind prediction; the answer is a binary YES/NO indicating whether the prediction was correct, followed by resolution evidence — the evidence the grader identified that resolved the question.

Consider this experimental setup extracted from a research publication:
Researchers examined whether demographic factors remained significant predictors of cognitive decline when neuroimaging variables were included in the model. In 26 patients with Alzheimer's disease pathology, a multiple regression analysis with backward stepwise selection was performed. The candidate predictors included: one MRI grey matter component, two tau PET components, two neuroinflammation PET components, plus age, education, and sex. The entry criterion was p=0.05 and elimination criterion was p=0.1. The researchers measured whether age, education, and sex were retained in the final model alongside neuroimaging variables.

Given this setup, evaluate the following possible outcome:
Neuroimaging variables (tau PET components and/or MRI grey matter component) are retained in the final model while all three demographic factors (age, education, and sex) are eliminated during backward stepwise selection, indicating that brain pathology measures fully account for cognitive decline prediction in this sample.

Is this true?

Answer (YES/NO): YES